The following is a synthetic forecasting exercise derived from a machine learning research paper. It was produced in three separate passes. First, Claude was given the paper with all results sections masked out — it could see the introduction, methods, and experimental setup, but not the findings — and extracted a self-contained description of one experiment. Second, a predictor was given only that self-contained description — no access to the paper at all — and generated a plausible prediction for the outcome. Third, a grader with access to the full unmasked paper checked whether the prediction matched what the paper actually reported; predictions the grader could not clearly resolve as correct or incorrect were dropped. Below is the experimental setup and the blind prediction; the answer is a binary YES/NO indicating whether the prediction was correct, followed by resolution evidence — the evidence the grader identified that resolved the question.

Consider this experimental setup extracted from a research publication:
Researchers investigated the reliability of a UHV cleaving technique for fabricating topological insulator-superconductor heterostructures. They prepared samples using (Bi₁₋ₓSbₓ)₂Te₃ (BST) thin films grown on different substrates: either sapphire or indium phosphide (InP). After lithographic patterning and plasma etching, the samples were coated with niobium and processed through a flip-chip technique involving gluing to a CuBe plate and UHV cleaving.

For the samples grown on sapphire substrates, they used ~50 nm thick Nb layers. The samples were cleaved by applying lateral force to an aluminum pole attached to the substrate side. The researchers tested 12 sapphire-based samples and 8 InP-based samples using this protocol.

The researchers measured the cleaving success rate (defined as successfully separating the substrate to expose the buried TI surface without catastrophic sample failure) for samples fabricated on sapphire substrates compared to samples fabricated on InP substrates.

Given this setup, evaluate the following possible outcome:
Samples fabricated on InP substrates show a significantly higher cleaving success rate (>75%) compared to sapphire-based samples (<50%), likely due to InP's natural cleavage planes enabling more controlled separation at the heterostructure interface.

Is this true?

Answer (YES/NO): NO